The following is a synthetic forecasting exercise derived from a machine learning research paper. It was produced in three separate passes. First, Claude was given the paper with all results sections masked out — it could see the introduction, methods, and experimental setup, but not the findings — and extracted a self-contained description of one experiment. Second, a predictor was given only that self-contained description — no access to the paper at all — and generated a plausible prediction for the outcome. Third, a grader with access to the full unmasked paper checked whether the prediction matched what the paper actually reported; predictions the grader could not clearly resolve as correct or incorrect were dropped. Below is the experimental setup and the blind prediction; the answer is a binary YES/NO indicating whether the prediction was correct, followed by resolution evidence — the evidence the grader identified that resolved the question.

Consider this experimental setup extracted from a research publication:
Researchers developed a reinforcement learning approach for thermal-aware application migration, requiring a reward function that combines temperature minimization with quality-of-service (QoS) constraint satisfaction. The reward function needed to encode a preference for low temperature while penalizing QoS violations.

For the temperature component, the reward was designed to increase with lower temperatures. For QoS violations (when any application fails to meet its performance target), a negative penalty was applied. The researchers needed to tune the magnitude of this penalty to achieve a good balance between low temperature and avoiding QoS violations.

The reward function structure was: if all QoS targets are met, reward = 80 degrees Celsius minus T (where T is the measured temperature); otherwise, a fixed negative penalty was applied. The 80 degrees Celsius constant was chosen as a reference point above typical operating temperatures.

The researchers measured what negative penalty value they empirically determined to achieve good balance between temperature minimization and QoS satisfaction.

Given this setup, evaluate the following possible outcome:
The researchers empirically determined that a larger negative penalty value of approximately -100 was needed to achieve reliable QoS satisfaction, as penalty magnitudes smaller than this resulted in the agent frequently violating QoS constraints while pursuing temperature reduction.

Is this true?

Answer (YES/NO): NO